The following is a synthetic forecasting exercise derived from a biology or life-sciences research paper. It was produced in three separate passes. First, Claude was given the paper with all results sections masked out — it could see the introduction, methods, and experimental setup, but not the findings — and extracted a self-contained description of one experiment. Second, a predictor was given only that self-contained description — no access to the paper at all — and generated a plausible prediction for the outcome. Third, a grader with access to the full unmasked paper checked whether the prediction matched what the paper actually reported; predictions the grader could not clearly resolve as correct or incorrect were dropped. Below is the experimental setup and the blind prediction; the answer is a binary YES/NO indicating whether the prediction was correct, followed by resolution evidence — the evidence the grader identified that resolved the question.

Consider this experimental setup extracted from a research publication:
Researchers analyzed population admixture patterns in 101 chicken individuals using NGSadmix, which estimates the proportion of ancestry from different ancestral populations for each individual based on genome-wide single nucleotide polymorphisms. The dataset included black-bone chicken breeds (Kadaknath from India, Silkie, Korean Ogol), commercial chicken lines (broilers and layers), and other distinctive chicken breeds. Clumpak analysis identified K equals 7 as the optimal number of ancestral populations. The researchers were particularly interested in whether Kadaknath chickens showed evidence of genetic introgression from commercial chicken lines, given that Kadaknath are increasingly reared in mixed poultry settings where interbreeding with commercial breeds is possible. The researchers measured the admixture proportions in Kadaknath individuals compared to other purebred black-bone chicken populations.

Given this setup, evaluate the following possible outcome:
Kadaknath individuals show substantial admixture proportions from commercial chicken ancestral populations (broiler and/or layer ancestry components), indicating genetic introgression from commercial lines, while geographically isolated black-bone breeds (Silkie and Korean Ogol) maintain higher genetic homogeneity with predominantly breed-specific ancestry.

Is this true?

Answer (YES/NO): NO